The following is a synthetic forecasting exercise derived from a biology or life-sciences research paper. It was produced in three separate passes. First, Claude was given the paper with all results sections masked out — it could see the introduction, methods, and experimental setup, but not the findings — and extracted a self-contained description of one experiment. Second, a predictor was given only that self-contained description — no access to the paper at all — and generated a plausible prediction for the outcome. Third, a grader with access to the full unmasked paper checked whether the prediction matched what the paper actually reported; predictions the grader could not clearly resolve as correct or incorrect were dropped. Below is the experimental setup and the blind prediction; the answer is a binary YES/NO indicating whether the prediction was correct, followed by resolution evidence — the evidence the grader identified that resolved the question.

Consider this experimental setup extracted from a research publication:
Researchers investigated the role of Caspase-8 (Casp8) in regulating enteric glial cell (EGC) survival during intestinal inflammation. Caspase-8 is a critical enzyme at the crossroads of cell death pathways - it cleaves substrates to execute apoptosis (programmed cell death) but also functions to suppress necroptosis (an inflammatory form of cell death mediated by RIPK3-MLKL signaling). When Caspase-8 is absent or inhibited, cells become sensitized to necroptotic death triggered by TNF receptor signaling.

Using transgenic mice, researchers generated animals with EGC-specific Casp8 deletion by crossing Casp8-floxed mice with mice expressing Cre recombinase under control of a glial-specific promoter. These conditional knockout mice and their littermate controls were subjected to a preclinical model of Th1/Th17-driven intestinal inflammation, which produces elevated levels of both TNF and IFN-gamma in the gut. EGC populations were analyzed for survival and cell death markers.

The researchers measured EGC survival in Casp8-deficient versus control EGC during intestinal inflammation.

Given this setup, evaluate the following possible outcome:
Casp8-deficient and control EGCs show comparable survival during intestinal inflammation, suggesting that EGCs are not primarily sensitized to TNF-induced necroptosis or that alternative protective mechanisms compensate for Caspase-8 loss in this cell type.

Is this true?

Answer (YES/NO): NO